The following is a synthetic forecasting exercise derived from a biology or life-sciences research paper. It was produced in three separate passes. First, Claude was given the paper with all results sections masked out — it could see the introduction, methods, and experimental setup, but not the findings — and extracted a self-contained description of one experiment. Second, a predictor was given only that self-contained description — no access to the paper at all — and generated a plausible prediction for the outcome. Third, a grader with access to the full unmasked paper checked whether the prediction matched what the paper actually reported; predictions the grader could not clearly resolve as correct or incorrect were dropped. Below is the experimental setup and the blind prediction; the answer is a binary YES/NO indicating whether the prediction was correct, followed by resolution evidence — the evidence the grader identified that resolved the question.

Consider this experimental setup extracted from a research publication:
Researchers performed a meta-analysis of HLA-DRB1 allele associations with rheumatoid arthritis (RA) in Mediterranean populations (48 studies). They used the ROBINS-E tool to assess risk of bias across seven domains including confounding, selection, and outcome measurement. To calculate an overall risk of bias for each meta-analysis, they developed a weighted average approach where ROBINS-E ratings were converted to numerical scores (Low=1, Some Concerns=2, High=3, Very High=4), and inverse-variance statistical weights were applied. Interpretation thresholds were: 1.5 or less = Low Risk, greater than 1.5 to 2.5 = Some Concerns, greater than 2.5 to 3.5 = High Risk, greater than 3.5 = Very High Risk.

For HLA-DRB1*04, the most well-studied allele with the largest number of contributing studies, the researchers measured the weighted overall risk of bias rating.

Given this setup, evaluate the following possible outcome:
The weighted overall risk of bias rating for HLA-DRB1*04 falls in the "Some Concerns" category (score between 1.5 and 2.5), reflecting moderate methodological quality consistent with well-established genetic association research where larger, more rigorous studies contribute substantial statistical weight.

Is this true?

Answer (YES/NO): YES